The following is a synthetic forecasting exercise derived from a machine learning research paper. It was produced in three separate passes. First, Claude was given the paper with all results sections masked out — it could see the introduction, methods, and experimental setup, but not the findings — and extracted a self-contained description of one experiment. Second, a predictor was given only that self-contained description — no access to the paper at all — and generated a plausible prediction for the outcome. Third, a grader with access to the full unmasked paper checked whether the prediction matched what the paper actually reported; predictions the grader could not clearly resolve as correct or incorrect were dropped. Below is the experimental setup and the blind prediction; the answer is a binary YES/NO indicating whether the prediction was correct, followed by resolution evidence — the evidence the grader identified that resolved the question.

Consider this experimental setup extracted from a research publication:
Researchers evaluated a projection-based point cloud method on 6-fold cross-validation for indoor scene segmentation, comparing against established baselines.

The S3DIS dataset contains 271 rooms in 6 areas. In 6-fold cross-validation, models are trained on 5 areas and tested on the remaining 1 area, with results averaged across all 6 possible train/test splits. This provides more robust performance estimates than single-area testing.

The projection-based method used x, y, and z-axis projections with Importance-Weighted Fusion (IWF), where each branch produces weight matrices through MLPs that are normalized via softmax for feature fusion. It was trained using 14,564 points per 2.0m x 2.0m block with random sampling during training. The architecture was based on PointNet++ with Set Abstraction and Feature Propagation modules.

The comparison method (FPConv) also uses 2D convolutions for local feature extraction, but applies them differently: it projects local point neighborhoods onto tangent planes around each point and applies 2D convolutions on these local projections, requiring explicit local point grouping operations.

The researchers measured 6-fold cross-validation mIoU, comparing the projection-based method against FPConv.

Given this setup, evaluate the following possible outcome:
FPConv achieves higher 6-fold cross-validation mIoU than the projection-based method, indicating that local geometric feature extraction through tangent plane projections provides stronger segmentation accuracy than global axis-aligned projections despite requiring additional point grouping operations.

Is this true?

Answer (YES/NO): YES